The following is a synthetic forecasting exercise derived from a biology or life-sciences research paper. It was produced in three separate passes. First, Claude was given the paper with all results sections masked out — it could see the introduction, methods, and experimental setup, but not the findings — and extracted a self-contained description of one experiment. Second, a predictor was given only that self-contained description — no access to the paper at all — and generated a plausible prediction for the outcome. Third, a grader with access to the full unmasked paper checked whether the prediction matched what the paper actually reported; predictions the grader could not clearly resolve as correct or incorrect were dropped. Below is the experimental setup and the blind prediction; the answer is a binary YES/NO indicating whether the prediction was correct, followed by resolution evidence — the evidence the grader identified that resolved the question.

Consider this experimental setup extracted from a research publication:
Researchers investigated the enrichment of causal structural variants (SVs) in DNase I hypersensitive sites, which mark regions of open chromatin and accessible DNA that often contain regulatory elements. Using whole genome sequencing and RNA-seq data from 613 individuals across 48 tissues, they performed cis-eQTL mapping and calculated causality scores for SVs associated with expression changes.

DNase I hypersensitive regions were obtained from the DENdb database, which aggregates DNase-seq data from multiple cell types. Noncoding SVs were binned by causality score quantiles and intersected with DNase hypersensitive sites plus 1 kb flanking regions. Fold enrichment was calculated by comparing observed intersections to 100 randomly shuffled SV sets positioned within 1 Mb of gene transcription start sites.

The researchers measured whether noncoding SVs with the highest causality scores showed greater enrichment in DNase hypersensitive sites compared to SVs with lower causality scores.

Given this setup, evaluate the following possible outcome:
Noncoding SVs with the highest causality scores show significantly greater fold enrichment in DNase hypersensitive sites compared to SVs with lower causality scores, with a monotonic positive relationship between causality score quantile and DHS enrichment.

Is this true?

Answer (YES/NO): NO